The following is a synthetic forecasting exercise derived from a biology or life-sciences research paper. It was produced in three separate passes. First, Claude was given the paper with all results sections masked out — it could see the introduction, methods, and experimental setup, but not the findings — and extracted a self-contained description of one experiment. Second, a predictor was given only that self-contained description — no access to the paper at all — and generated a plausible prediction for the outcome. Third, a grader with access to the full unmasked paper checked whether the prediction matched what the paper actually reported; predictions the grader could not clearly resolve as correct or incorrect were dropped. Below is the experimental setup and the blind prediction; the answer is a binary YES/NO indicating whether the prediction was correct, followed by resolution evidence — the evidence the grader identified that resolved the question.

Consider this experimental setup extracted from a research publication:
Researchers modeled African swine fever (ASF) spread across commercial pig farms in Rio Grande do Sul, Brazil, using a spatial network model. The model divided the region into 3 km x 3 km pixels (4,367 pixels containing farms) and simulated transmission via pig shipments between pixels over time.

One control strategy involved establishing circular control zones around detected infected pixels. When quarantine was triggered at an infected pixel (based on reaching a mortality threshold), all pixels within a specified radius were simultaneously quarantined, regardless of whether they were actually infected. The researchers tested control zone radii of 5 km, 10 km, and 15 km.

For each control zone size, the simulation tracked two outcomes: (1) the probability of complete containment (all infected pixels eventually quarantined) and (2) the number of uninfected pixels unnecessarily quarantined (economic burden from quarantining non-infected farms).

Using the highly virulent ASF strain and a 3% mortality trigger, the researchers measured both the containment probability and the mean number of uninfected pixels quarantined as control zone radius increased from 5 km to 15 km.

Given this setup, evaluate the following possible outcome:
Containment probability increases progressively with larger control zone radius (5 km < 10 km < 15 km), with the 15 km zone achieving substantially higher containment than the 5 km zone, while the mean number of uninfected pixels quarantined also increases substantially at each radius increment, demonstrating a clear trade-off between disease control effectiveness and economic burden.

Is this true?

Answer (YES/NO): NO